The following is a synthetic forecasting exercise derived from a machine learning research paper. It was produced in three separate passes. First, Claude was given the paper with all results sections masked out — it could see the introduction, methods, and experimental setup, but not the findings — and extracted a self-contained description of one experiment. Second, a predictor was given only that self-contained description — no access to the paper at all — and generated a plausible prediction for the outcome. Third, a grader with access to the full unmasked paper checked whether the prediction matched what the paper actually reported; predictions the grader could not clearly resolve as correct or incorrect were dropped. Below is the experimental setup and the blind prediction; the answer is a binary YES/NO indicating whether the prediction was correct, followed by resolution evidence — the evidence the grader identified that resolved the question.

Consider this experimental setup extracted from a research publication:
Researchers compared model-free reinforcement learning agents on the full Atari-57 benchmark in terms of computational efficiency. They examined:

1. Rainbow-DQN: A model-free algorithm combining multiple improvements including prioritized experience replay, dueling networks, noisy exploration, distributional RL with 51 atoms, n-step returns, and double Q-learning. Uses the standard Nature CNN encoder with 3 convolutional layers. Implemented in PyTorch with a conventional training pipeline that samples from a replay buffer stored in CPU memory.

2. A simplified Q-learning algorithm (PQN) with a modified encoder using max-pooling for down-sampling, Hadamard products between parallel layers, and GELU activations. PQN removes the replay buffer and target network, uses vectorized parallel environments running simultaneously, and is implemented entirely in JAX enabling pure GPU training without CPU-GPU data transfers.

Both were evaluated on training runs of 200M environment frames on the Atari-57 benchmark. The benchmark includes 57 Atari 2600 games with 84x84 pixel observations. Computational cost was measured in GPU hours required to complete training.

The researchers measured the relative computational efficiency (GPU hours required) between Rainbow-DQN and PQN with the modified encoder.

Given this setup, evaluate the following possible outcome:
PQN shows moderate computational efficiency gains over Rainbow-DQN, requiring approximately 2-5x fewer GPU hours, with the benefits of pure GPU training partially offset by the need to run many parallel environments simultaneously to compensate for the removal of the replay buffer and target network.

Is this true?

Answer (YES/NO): NO